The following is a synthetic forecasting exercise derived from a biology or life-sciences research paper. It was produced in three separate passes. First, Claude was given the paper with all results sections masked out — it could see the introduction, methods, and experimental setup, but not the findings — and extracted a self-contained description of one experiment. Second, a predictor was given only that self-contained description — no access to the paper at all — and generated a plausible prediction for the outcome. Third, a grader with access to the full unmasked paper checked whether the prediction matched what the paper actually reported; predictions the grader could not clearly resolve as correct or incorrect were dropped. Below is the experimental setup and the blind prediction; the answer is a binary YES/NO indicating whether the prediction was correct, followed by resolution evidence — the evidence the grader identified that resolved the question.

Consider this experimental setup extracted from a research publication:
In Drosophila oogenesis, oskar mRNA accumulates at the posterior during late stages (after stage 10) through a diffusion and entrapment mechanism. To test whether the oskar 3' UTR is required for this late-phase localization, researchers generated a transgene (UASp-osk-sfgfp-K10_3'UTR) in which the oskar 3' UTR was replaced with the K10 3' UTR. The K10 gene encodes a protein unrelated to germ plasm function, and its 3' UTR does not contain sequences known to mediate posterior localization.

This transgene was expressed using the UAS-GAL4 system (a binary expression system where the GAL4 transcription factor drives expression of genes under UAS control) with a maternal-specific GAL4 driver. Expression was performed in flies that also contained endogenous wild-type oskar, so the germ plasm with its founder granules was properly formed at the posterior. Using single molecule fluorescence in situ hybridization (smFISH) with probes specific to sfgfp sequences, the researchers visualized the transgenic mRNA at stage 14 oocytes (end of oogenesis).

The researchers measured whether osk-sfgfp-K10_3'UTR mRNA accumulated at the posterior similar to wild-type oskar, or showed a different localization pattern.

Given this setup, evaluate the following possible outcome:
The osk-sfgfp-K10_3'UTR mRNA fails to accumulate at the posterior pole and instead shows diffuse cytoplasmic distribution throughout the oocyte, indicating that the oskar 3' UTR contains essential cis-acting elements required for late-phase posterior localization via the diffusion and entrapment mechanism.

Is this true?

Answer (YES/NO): YES